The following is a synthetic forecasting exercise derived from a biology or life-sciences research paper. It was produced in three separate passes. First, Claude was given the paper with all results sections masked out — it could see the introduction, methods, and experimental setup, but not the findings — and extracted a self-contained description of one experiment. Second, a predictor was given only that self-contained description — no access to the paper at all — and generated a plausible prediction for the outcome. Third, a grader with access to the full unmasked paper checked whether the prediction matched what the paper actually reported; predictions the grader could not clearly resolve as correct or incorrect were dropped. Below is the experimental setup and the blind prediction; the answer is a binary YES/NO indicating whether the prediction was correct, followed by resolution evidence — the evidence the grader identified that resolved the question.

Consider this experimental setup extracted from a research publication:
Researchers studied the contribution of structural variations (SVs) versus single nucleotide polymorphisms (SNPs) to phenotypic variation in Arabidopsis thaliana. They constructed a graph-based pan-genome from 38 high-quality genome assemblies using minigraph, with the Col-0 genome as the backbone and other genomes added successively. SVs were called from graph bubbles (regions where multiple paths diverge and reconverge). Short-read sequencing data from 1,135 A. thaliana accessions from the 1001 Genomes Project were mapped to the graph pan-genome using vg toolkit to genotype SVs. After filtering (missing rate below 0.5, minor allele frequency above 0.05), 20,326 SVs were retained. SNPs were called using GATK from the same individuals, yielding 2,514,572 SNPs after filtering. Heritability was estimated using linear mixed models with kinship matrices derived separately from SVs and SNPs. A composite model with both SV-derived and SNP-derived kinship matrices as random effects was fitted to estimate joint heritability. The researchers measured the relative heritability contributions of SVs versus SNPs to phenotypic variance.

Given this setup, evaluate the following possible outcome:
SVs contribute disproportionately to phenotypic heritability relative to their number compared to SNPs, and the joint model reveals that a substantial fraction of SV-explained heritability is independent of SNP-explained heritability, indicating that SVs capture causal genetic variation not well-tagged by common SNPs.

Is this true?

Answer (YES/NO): NO